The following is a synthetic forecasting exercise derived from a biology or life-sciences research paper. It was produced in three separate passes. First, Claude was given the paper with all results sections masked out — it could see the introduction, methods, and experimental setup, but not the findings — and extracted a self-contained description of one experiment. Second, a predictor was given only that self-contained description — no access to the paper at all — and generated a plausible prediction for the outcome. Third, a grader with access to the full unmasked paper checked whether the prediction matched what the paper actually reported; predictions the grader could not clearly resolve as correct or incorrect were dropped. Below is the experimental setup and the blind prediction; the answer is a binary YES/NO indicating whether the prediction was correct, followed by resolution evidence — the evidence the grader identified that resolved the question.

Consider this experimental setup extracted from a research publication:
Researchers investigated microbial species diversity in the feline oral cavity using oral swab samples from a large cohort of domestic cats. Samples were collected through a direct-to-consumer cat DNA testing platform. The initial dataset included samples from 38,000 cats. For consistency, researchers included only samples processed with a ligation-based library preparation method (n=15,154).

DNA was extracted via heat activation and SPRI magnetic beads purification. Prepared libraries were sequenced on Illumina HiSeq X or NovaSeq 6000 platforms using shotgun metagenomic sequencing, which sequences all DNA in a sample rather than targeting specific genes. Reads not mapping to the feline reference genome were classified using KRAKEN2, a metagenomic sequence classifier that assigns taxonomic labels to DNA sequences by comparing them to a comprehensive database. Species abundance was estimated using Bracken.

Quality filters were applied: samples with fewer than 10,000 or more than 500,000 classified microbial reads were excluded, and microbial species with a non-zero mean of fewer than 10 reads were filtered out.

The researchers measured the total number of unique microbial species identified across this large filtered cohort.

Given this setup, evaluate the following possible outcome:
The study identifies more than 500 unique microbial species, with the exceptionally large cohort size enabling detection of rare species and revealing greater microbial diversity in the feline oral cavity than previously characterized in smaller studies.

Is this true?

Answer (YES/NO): YES